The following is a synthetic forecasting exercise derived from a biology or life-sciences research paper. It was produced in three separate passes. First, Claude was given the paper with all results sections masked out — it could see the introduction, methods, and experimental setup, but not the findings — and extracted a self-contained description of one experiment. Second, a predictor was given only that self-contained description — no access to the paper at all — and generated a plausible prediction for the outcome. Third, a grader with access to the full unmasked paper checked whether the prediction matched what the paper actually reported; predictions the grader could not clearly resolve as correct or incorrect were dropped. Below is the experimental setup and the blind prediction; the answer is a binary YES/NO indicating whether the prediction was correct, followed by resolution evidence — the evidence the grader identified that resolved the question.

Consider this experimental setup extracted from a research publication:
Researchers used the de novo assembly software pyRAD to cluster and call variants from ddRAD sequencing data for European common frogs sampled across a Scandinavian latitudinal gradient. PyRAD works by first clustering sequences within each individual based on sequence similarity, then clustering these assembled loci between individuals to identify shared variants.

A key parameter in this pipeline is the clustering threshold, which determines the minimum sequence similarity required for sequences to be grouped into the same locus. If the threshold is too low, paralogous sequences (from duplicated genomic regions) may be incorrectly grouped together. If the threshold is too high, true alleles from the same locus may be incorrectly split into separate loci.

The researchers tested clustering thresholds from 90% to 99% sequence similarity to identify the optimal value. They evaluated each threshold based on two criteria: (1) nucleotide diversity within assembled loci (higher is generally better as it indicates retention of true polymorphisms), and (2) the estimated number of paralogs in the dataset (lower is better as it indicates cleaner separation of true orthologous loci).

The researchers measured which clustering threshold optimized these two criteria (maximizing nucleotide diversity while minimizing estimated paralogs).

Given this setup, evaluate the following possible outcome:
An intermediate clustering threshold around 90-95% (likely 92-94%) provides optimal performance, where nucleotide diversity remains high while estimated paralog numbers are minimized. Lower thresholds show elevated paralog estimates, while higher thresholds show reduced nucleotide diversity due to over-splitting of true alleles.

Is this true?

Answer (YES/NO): YES